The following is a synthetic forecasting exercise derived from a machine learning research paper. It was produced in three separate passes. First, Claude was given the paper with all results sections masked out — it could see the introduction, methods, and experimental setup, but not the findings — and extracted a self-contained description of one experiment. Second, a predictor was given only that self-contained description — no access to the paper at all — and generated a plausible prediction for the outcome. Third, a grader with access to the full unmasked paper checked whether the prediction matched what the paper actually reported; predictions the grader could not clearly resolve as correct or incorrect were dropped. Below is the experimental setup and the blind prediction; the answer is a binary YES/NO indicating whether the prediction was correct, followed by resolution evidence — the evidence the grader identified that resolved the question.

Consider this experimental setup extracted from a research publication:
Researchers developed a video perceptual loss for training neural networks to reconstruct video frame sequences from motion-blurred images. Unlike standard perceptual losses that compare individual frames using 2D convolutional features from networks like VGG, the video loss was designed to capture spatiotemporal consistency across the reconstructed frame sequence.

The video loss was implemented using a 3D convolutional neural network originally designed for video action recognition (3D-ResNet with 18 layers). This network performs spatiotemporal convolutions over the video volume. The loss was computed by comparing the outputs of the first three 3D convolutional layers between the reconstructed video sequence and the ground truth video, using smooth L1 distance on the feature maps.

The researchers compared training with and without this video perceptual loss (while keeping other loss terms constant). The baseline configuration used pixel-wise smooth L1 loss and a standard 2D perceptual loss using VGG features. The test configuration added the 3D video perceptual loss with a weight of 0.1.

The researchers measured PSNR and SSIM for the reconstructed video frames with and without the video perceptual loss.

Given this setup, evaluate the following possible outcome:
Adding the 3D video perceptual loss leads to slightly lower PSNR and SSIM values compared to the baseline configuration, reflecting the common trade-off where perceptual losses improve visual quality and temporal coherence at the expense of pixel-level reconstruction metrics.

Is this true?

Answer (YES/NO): NO